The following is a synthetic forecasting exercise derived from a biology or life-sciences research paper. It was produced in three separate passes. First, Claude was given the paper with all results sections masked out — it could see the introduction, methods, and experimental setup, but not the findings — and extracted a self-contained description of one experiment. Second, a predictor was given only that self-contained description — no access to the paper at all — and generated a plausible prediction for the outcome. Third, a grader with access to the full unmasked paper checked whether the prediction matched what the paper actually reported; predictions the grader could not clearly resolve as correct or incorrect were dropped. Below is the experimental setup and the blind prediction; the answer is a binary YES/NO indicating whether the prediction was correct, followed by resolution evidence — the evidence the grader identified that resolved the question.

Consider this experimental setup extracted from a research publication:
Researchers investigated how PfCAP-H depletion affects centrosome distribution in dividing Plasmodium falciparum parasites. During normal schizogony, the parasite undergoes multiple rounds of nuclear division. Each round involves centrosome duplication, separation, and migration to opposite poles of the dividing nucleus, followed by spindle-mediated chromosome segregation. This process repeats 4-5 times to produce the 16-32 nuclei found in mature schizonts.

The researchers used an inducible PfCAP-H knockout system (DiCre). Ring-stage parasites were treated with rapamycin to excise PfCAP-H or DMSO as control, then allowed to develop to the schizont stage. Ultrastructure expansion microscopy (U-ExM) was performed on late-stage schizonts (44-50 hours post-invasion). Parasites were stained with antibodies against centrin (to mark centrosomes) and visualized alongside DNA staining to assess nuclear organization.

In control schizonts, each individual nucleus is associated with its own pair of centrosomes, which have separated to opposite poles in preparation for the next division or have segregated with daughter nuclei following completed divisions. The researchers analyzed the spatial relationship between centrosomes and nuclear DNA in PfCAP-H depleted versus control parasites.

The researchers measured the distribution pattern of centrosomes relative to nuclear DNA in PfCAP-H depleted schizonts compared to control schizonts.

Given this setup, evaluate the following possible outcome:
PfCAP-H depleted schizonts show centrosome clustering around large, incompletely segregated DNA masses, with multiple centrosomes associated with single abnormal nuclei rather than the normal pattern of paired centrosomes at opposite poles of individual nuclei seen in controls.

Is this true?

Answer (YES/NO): YES